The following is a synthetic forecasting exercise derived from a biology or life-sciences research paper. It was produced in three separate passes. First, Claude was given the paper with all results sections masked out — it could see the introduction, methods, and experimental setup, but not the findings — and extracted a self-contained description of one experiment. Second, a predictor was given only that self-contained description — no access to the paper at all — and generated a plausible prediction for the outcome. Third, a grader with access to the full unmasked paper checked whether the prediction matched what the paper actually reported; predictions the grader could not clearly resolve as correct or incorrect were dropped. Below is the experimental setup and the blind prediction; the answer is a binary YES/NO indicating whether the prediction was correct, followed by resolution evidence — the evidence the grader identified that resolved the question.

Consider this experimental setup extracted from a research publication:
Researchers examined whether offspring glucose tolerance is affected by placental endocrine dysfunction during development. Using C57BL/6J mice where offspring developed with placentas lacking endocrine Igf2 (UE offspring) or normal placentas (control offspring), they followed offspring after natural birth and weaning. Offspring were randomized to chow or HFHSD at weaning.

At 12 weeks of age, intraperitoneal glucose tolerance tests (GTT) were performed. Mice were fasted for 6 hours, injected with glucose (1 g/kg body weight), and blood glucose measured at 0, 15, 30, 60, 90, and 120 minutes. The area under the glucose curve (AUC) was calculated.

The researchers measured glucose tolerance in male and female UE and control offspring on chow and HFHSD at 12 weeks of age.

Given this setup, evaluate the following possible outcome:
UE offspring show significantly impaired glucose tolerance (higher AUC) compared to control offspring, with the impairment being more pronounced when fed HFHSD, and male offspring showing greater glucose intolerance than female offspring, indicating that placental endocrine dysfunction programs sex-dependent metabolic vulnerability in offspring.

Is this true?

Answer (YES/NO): NO